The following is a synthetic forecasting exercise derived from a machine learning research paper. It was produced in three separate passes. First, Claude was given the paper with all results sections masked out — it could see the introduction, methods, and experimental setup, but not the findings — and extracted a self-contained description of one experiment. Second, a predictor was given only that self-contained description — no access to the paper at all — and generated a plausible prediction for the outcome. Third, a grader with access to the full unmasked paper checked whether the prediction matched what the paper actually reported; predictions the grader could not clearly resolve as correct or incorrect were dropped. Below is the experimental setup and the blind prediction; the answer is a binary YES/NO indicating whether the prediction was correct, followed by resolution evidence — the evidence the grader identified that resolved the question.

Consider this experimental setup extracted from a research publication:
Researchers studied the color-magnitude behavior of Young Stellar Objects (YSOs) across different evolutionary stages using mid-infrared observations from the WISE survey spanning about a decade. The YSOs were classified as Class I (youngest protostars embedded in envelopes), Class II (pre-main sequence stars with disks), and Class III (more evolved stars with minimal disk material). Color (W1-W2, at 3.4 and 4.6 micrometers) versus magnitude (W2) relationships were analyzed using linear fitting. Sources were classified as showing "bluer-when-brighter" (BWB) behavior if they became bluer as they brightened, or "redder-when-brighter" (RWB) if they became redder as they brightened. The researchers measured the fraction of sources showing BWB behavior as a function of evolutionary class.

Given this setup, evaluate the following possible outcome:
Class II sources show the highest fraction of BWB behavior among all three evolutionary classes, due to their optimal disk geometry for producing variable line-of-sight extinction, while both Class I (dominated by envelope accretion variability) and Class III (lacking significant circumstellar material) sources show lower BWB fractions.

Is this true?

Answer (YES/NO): NO